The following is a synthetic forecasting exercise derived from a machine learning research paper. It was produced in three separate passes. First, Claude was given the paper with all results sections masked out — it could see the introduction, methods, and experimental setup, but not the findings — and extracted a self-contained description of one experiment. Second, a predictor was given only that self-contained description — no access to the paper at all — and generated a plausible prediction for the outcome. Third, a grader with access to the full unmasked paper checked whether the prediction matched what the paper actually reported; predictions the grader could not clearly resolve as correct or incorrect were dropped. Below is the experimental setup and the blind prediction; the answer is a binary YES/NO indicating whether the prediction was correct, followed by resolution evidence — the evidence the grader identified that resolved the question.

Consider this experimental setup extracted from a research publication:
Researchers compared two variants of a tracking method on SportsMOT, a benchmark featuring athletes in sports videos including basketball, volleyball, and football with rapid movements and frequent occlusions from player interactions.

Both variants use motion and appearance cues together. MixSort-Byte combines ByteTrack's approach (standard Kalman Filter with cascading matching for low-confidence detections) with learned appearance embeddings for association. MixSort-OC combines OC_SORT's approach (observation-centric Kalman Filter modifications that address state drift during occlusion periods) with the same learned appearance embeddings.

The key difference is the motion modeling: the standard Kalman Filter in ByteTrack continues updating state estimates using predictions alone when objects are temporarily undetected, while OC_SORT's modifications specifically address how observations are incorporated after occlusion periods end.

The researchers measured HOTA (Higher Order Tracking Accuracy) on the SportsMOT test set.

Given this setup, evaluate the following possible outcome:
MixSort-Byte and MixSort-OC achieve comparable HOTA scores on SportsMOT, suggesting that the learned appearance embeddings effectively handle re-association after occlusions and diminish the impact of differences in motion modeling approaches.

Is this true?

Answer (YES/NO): NO